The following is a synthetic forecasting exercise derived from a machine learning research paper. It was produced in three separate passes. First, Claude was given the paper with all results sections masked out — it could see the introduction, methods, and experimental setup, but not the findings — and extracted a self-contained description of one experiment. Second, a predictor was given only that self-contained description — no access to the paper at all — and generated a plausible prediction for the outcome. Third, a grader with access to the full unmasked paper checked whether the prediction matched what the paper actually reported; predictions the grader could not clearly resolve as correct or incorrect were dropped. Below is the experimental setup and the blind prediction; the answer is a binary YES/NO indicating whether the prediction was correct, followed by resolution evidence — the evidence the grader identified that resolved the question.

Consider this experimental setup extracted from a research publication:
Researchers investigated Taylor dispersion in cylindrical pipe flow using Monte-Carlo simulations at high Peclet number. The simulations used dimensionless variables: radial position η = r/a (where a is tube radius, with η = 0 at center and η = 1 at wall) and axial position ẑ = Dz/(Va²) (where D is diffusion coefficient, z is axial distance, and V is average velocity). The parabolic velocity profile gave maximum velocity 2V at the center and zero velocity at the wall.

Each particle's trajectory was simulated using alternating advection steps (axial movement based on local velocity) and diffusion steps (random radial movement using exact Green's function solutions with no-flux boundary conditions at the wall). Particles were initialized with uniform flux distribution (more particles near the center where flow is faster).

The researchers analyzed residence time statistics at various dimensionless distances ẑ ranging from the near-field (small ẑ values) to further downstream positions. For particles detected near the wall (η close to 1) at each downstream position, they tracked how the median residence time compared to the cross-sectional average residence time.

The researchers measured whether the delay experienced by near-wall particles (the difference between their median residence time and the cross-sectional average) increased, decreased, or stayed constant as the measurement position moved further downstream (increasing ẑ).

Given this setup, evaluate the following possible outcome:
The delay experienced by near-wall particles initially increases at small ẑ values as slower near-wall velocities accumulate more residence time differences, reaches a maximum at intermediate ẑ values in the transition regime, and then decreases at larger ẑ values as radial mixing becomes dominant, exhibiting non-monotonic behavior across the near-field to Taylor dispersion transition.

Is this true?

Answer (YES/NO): NO